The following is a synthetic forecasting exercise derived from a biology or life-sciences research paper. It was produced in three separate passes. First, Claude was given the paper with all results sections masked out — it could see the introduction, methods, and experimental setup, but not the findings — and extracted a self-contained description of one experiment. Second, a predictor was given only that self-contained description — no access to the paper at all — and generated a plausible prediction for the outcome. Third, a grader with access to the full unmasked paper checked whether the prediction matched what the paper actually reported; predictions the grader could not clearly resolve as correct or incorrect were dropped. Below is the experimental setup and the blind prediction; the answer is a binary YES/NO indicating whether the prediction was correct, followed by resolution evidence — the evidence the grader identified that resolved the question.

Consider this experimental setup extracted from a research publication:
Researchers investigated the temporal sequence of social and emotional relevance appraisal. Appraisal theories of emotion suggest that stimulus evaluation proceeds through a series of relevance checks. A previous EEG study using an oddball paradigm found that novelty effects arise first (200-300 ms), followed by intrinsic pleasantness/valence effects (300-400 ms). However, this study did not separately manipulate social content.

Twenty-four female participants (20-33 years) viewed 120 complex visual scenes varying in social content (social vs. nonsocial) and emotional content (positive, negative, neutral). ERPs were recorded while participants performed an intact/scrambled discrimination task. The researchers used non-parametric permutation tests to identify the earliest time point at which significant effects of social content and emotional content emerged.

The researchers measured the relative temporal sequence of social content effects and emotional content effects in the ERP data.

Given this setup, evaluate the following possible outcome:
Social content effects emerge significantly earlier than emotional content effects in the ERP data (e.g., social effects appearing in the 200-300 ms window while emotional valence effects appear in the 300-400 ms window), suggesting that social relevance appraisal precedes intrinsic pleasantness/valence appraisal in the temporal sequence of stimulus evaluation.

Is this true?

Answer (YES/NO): NO